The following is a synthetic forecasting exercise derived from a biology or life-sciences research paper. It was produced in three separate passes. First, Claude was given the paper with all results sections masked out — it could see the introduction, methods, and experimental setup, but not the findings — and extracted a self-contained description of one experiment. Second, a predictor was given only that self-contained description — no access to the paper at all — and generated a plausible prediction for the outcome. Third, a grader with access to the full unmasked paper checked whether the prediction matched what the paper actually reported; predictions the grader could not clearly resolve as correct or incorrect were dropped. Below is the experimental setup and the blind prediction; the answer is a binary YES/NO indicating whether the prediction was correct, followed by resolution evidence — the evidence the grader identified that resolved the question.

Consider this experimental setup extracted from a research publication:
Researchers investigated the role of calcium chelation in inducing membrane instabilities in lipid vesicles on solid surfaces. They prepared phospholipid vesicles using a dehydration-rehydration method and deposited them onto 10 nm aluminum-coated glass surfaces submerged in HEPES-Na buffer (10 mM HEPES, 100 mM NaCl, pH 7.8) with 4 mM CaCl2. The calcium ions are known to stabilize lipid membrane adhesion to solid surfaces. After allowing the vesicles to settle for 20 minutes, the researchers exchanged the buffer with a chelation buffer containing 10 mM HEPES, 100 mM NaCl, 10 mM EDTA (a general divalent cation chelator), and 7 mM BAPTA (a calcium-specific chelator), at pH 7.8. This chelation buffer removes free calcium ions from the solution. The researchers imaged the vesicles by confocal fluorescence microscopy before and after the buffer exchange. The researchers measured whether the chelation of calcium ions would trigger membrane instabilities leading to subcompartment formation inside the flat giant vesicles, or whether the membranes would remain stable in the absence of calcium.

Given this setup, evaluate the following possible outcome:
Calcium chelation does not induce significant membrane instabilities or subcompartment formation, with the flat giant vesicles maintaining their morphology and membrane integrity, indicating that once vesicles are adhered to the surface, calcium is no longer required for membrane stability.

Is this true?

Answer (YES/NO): NO